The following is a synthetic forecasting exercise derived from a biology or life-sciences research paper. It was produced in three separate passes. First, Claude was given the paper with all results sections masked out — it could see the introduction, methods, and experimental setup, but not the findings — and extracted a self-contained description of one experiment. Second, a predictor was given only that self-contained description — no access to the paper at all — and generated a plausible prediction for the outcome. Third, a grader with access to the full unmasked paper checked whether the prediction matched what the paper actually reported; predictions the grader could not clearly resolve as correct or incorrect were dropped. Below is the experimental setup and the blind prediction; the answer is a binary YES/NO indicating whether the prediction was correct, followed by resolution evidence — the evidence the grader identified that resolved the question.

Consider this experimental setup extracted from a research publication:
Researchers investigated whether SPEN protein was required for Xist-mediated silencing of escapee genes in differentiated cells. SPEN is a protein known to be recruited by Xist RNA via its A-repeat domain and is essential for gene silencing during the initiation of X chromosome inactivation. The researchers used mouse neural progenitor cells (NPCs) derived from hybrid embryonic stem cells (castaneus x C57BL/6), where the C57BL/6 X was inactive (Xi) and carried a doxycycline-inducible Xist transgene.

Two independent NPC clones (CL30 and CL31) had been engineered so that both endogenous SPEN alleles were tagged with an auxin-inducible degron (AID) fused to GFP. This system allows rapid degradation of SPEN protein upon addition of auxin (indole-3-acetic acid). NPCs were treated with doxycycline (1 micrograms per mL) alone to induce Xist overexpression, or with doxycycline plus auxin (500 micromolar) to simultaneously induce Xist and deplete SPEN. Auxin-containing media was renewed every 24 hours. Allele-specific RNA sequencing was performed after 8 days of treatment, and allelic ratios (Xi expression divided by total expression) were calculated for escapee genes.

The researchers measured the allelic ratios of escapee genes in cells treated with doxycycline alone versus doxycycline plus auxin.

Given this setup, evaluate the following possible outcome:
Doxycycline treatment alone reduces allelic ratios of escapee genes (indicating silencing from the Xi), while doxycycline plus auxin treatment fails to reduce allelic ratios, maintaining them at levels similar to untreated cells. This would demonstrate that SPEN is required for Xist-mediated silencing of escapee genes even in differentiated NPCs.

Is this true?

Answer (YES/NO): YES